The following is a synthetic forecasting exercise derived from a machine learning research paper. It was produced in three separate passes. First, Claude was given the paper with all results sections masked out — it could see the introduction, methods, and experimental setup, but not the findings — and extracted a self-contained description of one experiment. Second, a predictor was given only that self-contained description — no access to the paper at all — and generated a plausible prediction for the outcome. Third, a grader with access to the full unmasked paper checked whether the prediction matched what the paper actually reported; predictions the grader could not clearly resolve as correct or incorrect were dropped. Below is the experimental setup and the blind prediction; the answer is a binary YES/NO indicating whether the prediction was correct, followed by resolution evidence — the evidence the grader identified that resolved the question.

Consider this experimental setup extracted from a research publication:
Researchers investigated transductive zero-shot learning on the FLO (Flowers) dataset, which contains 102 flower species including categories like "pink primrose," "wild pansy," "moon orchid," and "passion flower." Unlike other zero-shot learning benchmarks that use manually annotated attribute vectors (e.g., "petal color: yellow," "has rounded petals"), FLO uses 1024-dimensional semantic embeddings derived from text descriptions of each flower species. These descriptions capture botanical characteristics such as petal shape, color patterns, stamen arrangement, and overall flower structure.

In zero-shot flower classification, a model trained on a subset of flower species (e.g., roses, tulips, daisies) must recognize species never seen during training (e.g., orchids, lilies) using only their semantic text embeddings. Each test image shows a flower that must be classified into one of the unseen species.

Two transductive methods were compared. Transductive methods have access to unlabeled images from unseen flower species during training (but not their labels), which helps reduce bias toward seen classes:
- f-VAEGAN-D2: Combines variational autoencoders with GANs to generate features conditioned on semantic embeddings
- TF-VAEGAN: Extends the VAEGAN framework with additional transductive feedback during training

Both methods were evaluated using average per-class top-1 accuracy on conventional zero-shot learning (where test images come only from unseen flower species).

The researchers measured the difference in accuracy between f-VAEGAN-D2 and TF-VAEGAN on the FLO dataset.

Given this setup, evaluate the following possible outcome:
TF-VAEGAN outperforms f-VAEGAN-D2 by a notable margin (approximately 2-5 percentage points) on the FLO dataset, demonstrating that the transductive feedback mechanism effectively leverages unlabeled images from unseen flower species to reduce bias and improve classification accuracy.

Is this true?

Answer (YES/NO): YES